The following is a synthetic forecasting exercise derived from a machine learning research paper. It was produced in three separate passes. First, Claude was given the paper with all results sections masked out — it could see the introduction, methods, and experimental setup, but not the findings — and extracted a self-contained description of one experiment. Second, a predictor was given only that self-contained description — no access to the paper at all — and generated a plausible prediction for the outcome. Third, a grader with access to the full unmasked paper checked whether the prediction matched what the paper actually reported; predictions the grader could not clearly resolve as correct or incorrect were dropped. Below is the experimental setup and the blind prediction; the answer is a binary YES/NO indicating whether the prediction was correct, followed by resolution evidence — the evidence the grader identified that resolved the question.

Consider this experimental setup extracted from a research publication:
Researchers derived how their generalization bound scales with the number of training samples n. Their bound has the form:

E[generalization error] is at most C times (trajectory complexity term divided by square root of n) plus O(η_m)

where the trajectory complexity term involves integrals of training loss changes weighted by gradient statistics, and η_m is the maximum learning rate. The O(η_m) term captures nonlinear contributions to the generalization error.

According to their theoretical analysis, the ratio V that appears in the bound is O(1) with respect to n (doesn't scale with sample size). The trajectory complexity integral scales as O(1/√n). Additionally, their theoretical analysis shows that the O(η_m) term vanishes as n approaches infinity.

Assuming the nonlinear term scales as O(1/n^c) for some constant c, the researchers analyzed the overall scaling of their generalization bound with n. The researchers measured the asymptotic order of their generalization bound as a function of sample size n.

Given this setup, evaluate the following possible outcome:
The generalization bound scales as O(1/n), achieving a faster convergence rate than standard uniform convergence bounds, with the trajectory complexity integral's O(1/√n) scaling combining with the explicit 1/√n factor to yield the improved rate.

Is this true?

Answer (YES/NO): NO